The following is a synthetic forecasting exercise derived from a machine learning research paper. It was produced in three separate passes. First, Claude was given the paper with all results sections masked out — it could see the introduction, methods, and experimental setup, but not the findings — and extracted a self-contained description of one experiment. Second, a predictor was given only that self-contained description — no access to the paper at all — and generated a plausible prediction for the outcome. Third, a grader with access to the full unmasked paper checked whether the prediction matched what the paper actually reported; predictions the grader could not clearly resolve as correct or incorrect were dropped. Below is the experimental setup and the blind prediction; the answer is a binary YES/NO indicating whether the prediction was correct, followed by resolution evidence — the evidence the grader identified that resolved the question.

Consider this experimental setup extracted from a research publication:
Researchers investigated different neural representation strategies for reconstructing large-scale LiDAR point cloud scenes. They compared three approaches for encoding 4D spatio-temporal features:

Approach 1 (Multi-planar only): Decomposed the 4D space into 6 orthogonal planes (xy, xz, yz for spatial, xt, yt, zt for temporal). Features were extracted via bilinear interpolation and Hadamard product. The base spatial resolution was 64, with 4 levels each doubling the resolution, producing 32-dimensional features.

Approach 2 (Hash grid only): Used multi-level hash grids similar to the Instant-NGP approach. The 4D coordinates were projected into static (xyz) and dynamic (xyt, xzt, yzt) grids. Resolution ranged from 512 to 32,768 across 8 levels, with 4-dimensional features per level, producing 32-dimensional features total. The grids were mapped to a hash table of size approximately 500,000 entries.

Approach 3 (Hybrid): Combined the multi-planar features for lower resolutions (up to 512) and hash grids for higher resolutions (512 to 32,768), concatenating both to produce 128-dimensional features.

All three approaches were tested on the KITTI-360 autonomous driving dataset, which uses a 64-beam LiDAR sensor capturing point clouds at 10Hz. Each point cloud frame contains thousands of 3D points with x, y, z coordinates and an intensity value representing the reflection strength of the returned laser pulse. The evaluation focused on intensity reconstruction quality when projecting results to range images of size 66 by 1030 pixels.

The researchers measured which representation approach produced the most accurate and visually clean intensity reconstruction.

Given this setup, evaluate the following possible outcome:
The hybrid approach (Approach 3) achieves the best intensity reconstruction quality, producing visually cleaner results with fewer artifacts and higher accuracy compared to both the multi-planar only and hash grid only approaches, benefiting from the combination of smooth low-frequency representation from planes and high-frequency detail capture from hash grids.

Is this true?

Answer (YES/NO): YES